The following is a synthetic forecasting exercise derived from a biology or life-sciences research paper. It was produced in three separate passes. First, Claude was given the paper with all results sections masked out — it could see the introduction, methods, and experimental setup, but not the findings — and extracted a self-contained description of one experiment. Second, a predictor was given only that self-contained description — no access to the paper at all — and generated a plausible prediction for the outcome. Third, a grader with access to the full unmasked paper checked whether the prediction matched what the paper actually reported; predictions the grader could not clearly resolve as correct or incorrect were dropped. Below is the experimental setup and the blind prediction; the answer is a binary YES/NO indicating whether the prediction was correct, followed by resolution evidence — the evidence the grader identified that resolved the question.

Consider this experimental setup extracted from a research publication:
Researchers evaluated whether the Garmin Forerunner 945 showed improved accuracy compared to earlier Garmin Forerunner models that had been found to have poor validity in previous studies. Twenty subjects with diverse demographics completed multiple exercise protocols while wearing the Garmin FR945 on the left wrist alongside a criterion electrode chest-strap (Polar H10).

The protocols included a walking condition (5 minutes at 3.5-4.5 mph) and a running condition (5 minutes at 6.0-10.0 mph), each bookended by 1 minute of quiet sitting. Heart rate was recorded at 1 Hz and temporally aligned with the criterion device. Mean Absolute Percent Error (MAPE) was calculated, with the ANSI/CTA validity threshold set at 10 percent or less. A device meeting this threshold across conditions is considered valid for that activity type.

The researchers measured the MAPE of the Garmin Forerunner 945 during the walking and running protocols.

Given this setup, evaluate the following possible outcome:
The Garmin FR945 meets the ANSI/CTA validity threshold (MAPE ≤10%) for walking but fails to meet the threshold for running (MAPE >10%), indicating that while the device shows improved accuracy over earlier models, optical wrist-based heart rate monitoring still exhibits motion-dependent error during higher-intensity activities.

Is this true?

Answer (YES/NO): NO